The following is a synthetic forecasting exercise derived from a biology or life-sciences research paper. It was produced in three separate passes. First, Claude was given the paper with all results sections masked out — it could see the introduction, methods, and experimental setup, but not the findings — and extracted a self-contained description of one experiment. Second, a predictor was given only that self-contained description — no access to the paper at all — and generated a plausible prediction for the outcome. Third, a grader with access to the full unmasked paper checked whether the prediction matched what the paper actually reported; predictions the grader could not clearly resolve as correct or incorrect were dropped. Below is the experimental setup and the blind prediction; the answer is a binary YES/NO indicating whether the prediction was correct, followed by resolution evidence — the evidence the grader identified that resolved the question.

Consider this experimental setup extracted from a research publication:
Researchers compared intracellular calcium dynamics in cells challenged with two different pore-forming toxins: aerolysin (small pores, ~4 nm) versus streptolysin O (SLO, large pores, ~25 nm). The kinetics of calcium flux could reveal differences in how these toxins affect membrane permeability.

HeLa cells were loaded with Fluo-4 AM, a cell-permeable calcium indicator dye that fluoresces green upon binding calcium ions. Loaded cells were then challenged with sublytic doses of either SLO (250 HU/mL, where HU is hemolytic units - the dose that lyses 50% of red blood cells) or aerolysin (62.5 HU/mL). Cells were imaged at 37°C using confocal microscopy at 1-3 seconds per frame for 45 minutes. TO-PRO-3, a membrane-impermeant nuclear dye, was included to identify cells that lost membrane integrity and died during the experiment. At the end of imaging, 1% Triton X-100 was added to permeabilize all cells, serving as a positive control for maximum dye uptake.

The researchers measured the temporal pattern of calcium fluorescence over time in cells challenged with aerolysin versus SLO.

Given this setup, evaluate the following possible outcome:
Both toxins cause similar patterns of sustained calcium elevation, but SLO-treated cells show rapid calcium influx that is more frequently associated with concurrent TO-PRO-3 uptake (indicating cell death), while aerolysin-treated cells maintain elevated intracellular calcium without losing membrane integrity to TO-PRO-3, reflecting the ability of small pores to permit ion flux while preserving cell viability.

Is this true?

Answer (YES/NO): NO